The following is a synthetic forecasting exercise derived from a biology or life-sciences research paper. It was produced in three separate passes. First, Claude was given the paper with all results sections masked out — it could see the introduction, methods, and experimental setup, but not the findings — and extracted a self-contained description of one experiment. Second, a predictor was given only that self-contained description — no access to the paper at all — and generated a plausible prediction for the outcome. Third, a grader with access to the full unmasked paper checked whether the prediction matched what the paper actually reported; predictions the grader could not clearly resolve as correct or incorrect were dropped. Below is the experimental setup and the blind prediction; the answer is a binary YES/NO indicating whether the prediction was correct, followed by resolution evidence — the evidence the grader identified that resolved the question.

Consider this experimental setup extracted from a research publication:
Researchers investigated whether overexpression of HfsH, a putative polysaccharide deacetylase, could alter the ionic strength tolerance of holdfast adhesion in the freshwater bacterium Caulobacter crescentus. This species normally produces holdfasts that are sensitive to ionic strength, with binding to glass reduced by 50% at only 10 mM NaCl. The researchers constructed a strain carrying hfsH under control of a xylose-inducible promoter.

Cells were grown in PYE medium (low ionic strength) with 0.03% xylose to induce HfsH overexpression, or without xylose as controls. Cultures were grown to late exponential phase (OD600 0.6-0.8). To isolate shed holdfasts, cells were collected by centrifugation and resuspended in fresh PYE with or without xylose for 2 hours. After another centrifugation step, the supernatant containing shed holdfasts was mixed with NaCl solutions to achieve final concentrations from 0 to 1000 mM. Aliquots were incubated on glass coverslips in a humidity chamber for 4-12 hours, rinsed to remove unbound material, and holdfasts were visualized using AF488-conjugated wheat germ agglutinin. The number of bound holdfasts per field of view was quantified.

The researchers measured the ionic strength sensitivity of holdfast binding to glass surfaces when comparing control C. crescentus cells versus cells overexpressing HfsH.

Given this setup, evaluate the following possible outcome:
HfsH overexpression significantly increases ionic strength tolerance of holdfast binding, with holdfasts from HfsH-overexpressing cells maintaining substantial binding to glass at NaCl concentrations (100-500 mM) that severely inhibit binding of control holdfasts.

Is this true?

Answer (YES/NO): YES